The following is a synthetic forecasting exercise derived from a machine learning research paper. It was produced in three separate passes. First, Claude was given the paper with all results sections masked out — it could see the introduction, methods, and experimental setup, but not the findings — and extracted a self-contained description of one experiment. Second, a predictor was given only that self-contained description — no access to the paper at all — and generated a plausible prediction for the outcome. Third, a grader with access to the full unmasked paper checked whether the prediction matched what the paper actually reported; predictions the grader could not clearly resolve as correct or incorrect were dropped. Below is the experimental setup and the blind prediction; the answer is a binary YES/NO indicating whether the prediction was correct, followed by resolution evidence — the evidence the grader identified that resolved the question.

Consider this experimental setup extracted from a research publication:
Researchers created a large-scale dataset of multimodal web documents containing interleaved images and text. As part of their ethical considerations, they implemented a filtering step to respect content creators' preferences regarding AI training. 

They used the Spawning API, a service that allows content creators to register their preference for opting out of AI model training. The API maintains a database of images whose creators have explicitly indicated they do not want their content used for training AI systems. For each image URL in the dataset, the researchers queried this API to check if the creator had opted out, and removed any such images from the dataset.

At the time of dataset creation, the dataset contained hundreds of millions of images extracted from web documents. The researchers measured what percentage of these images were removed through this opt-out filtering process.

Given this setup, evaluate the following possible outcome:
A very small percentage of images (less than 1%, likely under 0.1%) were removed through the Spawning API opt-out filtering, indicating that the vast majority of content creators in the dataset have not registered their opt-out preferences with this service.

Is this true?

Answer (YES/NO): YES